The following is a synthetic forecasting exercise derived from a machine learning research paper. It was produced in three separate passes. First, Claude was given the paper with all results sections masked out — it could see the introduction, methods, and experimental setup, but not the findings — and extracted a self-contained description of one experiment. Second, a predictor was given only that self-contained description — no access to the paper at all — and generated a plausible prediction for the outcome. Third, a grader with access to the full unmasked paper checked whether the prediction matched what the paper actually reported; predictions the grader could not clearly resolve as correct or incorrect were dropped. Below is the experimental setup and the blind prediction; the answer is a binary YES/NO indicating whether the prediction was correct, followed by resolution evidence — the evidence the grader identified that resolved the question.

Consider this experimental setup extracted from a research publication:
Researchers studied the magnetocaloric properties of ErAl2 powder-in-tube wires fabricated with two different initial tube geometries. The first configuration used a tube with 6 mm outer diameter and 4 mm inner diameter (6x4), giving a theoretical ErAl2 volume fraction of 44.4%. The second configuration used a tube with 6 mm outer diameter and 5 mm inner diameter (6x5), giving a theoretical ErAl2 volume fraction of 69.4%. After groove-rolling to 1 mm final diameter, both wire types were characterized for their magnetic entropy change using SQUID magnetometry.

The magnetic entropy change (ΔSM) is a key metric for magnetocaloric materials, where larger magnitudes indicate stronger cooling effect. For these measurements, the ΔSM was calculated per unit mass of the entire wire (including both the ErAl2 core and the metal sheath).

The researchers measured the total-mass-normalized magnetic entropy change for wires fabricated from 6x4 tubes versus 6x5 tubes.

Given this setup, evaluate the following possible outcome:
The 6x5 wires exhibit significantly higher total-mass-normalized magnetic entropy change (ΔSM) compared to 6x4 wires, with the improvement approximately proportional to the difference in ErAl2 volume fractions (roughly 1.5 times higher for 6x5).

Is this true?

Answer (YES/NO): YES